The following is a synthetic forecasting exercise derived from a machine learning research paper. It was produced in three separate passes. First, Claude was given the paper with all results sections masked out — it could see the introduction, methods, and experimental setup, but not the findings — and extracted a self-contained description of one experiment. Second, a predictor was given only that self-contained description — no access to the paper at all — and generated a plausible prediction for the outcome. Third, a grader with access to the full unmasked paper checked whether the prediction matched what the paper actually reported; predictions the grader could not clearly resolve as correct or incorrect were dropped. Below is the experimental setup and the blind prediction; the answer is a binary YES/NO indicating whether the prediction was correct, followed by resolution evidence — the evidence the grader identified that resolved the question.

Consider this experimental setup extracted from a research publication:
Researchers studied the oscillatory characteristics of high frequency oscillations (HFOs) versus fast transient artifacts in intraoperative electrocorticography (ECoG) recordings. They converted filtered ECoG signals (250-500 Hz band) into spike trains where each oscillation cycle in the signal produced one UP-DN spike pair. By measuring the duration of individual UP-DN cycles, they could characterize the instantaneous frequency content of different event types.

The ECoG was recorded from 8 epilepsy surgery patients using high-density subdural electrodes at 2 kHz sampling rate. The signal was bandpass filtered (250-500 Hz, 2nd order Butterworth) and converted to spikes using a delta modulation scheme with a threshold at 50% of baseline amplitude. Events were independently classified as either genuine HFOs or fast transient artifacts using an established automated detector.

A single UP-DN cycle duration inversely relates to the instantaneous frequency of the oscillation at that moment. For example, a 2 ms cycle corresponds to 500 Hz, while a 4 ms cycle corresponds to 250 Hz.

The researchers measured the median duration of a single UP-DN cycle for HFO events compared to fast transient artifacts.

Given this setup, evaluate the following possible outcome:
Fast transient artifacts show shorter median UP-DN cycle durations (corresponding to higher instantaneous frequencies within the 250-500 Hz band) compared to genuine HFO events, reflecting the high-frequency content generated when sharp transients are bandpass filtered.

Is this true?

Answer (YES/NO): NO